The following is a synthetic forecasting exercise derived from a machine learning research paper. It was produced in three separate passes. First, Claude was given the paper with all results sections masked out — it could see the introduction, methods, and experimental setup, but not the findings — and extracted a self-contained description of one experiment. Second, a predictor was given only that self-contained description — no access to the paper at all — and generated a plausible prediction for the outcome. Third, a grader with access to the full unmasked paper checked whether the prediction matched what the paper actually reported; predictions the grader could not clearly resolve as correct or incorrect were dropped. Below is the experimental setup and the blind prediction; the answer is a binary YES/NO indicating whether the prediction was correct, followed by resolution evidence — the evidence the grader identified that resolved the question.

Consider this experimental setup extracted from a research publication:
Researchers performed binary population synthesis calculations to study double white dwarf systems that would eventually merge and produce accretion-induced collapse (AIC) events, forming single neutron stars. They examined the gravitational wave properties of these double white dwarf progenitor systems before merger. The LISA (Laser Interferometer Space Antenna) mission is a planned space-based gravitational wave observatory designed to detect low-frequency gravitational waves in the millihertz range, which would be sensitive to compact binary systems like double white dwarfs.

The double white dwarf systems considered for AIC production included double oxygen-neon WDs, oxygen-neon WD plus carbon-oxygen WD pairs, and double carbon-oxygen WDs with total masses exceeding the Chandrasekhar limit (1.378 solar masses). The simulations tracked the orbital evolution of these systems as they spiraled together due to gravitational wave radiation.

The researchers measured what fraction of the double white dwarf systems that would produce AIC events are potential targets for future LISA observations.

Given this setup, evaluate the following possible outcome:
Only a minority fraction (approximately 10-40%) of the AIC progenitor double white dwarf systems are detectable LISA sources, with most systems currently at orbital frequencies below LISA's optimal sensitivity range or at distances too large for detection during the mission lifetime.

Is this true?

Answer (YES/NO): NO